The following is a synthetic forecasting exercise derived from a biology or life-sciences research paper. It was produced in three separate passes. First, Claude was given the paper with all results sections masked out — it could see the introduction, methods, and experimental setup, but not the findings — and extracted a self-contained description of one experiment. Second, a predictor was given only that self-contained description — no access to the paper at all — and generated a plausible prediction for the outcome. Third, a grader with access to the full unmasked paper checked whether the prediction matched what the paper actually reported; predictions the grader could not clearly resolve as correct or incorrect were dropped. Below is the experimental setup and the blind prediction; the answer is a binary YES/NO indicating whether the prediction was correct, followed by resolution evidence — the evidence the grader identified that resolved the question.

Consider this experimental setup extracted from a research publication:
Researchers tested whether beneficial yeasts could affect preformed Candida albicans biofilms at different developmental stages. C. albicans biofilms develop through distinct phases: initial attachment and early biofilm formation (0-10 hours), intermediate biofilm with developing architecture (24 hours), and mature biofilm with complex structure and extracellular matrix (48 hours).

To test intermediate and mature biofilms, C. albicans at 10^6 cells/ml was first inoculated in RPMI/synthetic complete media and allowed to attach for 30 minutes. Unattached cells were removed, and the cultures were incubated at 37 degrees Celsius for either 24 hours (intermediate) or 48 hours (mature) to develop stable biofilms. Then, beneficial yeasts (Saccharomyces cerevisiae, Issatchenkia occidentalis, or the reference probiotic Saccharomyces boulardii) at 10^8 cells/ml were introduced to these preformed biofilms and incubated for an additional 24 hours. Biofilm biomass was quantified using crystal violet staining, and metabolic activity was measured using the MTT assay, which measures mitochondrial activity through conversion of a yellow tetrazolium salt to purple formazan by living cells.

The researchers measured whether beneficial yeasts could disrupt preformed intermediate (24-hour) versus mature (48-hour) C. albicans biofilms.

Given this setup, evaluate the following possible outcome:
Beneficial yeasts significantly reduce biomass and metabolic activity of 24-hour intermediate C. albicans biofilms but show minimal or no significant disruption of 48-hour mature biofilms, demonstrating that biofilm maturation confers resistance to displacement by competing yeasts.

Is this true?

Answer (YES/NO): NO